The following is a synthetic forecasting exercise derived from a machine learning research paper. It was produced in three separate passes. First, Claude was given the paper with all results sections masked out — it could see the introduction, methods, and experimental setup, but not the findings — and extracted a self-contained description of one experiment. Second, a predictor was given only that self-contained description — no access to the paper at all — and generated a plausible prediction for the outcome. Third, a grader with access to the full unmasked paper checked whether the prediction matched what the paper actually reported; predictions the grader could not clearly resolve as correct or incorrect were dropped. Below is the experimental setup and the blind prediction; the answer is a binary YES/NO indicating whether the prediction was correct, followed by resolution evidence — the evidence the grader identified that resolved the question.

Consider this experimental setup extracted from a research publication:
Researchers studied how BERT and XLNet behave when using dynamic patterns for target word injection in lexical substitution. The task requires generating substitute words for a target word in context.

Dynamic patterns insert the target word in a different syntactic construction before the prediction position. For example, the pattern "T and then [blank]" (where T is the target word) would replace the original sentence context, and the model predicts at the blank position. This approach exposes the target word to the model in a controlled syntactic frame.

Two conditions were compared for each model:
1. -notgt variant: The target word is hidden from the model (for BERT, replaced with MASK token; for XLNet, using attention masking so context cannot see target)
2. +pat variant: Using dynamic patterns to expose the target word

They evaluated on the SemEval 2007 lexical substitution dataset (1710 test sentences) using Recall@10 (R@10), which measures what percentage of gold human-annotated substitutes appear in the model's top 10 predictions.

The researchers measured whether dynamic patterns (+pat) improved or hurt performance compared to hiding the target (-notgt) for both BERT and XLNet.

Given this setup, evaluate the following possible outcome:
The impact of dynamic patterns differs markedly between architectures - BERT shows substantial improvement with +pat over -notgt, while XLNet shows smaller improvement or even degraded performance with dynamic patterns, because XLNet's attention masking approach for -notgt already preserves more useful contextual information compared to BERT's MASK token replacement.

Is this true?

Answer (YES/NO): NO